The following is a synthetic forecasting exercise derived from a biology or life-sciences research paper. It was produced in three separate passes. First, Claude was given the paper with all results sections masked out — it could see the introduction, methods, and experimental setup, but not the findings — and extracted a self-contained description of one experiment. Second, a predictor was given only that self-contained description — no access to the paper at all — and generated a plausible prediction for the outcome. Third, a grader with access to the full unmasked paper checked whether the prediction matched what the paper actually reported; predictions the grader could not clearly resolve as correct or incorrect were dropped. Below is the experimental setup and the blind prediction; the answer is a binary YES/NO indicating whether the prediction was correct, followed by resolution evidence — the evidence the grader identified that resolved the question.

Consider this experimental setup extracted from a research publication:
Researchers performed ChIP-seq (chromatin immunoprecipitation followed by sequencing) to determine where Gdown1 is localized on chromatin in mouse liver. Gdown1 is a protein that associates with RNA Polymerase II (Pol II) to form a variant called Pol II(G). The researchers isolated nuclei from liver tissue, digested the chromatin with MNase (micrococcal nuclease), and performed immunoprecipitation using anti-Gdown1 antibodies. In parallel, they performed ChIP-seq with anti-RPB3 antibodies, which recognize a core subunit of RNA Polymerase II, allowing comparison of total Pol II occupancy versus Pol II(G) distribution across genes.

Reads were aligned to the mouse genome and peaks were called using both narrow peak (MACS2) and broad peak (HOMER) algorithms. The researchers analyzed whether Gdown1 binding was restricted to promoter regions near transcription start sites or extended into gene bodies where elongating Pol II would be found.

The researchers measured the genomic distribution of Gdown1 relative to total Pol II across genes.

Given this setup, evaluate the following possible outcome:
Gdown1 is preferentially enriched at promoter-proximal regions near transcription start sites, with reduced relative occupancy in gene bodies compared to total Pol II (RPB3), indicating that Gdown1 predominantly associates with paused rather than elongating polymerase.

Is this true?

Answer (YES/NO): NO